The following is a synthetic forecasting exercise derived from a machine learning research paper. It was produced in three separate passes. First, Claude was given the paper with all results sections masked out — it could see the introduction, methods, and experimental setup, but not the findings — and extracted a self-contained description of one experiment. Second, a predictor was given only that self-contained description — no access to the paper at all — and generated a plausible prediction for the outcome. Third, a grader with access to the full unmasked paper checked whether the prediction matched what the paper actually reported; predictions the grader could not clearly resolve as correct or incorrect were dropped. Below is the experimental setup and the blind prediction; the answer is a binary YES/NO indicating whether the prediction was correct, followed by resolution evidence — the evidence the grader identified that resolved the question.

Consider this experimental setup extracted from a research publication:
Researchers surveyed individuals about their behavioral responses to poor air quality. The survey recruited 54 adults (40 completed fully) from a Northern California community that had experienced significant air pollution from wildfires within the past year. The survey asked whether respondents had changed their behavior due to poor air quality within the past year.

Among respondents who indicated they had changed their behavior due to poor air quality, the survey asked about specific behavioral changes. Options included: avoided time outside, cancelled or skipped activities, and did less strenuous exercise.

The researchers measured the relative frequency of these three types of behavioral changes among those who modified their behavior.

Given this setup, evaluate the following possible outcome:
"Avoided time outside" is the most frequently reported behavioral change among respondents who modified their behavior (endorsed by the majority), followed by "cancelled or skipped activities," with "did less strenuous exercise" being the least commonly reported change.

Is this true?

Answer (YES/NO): YES